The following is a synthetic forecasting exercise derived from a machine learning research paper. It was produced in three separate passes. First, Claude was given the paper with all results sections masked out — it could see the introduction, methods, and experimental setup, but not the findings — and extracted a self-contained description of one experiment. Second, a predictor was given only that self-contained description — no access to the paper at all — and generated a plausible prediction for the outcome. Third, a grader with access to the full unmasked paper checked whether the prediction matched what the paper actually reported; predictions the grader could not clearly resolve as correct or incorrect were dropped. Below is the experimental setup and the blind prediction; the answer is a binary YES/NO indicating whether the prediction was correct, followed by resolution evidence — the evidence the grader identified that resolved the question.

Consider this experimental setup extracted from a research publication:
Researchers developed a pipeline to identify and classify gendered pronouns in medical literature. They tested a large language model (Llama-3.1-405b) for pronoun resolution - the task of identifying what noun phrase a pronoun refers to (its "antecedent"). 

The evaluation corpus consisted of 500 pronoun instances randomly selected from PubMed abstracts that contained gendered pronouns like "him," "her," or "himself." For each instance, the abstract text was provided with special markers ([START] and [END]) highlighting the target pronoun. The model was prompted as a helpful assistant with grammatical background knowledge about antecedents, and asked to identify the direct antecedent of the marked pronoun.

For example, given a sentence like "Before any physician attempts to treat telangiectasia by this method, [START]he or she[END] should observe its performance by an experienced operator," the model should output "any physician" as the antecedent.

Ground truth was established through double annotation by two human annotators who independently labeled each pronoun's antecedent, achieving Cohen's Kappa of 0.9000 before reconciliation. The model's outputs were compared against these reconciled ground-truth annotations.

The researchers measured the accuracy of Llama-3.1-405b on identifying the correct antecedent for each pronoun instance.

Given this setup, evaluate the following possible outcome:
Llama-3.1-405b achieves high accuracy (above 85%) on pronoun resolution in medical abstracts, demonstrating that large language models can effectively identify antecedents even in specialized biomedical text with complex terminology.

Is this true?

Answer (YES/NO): YES